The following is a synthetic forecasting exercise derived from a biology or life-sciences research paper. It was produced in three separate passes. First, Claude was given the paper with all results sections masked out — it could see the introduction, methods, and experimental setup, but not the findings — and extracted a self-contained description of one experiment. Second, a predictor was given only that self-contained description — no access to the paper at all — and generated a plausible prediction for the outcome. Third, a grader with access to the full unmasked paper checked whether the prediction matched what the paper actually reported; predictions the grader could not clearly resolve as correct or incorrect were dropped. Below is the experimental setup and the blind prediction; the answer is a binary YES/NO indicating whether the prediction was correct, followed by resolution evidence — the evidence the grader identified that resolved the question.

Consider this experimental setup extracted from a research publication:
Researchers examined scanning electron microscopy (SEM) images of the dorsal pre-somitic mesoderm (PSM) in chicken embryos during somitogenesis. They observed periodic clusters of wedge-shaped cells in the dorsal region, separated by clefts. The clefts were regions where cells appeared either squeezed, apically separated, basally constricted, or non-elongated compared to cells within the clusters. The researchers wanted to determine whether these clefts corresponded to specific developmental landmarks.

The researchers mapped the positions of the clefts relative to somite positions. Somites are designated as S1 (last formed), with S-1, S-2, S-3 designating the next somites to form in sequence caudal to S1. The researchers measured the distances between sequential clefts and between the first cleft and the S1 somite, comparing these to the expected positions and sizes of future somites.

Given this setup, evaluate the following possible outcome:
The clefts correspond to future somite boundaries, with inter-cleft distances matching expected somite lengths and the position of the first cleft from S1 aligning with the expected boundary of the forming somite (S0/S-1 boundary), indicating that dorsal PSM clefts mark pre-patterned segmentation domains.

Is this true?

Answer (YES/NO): YES